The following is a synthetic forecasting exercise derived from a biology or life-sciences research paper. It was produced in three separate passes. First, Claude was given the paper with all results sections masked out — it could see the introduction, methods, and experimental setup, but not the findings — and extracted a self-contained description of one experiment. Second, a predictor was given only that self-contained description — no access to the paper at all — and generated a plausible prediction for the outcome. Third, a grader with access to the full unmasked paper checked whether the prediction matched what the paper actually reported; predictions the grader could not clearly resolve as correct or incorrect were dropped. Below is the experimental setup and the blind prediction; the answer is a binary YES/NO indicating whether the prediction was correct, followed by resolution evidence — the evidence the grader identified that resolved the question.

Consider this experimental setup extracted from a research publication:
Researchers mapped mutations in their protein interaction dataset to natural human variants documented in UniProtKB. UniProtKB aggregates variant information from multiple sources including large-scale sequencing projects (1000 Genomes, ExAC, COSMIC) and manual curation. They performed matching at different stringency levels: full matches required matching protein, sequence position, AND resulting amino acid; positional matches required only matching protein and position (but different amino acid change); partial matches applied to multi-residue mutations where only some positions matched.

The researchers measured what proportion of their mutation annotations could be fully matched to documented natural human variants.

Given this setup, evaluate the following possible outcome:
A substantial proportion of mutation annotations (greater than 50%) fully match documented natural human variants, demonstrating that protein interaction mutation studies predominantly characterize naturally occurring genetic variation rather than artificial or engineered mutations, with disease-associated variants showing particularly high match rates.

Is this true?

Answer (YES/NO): NO